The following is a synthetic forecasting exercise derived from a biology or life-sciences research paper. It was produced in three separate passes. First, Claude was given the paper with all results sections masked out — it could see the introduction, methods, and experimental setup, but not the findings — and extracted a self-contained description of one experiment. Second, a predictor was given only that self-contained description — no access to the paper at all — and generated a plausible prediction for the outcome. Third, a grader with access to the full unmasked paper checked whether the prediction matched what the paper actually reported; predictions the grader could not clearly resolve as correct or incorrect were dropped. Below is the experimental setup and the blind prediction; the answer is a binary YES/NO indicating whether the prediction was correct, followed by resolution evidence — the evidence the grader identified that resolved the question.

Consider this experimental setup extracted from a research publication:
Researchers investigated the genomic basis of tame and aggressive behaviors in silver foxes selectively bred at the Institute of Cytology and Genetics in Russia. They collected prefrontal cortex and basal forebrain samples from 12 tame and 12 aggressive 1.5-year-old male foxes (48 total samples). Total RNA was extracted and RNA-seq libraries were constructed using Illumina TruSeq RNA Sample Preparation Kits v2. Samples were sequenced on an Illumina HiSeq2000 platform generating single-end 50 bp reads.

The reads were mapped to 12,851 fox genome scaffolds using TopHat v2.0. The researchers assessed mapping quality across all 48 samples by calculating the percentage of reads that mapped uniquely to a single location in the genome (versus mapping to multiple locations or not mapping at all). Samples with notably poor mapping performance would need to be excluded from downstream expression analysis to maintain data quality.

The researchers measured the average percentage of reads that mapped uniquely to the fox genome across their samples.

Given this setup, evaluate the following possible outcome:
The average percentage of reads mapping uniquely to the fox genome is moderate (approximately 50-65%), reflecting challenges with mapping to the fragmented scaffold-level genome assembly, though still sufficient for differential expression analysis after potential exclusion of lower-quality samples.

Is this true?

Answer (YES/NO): NO